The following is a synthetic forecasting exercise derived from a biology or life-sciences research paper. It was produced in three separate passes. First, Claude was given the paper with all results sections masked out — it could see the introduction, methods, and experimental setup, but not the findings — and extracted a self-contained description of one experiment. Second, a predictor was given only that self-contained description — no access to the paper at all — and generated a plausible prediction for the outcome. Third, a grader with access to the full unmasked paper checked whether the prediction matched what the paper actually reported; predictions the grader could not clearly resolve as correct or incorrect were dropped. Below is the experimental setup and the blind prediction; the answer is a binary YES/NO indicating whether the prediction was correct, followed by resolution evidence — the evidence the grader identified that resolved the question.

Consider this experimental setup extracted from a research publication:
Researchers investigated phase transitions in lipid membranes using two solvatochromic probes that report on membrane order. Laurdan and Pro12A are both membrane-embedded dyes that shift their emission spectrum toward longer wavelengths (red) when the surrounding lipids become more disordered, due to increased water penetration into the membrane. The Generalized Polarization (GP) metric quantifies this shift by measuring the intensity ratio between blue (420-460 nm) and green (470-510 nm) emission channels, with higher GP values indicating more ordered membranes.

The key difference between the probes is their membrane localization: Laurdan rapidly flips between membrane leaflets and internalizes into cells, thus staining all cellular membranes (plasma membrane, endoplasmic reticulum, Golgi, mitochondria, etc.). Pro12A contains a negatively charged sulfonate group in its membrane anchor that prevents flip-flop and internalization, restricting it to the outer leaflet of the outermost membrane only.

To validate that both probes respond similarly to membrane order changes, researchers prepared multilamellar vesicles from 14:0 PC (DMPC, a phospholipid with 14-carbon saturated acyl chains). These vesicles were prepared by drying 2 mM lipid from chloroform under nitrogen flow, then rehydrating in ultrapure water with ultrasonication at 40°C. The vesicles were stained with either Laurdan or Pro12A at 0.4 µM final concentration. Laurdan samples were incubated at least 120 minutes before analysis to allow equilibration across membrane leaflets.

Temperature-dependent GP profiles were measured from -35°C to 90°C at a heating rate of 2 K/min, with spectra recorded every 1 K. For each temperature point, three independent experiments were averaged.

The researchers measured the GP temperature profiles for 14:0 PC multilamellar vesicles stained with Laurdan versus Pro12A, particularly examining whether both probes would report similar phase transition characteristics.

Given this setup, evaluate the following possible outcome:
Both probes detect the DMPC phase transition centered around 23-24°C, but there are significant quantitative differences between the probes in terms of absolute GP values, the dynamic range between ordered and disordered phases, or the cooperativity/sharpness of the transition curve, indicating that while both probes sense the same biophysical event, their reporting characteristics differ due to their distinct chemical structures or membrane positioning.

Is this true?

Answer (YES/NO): YES